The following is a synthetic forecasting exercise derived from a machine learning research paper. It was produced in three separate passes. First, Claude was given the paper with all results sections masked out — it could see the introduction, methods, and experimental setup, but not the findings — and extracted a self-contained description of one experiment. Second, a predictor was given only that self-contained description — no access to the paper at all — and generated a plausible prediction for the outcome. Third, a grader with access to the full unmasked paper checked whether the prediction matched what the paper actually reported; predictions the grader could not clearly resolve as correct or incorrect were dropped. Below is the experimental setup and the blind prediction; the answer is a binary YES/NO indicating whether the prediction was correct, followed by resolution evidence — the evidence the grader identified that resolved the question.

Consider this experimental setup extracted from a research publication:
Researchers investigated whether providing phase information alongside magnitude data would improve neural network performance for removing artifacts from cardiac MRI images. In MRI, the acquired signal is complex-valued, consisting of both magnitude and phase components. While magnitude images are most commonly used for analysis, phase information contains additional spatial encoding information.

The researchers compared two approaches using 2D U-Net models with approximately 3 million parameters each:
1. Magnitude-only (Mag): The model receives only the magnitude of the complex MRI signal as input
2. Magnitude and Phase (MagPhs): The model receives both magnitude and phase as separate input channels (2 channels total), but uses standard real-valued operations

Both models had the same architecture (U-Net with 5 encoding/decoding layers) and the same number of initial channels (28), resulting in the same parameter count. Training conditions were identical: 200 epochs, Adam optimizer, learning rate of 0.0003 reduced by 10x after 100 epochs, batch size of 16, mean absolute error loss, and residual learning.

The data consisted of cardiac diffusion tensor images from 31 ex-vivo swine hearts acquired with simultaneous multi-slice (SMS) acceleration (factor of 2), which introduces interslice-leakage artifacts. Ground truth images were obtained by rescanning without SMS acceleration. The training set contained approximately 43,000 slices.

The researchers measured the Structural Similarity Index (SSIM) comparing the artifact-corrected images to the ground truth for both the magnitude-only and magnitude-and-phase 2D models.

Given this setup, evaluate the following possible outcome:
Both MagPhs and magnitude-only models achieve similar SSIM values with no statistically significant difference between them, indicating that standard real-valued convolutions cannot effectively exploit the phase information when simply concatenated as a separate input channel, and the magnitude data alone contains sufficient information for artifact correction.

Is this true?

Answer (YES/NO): NO